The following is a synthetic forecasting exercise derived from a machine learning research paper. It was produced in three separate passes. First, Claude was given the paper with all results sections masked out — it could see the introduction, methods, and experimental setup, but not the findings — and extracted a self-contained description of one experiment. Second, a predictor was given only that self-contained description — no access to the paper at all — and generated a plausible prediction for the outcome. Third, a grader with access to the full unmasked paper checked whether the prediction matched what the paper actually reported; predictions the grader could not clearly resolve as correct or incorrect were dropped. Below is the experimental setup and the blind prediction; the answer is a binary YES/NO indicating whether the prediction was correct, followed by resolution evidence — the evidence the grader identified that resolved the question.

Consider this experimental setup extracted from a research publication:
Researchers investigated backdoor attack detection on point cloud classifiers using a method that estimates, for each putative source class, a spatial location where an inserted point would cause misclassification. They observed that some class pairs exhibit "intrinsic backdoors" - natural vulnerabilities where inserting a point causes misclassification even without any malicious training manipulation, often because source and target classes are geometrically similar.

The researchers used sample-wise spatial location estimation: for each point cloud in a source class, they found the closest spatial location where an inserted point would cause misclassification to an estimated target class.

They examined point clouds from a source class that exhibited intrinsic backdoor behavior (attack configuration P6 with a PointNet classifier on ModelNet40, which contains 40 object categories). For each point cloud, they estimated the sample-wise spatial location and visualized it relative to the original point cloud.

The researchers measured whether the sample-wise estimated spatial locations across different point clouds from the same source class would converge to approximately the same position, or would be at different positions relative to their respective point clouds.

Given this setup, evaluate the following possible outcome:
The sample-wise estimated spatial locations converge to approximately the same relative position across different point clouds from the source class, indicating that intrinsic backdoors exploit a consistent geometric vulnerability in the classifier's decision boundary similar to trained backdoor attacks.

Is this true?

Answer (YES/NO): NO